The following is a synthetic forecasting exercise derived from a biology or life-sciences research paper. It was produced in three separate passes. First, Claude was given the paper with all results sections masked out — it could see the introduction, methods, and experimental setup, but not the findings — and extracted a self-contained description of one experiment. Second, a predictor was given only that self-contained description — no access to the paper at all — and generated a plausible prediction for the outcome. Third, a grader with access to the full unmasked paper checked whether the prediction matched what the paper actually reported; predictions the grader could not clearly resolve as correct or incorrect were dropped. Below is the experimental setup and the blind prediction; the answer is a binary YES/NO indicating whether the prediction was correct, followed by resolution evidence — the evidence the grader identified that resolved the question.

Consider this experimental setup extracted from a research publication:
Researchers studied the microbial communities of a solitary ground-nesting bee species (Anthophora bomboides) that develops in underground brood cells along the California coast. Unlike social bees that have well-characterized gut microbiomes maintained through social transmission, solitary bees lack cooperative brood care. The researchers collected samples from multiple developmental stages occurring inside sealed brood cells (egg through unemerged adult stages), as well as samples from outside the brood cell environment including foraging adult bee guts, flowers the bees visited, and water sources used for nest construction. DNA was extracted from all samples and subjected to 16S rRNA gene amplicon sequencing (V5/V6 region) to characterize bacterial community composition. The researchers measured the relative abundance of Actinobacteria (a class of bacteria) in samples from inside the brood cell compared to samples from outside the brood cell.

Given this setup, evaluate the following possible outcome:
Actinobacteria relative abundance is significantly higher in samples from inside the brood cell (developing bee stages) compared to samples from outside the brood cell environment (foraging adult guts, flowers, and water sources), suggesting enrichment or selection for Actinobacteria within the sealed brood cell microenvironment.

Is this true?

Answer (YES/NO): YES